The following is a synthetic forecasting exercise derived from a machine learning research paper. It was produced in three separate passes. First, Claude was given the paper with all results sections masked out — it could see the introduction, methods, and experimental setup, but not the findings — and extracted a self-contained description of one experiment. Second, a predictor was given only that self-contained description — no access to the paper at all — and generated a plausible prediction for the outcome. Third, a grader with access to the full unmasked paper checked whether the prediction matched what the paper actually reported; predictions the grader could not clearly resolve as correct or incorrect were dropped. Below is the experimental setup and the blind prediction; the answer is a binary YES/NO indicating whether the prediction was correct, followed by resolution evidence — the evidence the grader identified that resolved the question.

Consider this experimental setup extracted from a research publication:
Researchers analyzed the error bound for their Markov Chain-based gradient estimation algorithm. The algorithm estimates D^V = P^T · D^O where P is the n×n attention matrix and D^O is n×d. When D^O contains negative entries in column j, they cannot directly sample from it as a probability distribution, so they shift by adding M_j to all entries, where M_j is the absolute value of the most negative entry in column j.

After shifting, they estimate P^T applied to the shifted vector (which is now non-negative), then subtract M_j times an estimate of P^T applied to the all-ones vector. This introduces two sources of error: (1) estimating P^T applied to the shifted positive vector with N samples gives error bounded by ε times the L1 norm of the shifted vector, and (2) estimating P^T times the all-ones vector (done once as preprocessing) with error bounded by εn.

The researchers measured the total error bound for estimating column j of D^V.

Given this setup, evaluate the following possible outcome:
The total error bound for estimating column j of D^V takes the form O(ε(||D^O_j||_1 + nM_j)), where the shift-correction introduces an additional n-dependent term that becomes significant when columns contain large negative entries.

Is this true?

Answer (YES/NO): NO